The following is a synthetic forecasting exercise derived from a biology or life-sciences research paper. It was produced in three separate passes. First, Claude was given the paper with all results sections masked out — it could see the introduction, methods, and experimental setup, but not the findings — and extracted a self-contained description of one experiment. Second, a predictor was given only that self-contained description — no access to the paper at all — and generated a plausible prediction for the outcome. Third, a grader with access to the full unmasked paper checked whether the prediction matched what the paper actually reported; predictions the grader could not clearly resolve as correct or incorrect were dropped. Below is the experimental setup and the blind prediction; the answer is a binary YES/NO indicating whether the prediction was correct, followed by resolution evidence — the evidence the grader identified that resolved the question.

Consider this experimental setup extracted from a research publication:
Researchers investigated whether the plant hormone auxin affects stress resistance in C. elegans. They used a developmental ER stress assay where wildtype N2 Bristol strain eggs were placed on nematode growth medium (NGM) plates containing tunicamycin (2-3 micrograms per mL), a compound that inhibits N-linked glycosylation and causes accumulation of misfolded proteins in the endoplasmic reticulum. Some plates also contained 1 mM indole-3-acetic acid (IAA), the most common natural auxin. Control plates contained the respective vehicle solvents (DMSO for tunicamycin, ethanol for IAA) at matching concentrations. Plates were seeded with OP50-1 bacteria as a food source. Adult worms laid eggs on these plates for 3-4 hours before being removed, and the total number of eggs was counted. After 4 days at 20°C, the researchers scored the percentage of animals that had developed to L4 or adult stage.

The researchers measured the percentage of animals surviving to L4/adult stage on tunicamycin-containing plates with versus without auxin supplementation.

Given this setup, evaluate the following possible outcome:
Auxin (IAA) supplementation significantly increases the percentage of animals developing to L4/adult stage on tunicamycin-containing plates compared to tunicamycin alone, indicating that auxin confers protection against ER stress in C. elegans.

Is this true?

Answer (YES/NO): YES